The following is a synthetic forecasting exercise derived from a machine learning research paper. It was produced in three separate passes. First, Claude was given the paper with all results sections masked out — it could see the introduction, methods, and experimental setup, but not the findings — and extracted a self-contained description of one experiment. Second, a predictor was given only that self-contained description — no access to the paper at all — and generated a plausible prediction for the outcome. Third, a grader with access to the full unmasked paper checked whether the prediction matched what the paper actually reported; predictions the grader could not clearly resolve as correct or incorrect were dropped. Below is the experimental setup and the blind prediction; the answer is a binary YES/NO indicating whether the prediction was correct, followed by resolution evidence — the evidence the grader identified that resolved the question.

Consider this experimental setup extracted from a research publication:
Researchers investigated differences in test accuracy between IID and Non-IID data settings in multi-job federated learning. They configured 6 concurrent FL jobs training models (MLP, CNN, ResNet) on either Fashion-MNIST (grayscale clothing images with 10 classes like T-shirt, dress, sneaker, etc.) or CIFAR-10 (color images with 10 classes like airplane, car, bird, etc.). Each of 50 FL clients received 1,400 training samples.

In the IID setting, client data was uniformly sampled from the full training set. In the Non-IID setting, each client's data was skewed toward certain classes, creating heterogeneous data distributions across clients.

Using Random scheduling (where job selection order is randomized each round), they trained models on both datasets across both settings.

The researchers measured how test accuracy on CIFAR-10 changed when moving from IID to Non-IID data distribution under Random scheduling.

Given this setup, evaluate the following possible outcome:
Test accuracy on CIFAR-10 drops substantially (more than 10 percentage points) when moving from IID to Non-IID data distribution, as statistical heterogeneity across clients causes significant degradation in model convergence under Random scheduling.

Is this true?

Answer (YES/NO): NO